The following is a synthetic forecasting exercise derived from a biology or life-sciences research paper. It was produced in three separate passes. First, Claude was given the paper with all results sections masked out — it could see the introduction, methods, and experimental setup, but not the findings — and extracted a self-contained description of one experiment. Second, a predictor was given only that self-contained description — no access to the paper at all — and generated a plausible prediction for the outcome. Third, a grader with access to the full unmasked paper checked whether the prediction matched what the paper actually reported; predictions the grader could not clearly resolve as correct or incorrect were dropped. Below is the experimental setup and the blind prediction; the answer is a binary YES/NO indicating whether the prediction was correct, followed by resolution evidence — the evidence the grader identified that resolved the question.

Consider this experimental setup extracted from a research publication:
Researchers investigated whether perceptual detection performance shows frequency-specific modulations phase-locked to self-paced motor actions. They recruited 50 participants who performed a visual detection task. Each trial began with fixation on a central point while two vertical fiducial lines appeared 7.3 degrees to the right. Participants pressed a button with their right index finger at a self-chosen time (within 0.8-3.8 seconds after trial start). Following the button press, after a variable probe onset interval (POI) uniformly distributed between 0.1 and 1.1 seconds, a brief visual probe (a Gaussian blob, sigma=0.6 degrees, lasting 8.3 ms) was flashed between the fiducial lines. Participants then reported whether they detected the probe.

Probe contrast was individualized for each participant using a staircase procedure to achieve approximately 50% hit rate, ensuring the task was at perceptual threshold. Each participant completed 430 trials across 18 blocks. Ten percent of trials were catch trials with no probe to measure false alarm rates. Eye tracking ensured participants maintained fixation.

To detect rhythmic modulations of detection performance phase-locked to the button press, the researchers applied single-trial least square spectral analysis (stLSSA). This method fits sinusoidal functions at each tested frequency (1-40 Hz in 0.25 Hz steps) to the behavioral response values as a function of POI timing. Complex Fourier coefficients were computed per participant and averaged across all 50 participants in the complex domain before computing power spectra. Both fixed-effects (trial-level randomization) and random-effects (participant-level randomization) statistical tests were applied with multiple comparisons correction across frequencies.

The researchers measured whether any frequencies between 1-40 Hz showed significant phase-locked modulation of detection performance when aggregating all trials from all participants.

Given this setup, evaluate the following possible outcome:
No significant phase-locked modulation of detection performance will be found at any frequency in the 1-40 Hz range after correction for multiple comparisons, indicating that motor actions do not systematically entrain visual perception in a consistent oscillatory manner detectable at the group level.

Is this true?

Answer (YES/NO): YES